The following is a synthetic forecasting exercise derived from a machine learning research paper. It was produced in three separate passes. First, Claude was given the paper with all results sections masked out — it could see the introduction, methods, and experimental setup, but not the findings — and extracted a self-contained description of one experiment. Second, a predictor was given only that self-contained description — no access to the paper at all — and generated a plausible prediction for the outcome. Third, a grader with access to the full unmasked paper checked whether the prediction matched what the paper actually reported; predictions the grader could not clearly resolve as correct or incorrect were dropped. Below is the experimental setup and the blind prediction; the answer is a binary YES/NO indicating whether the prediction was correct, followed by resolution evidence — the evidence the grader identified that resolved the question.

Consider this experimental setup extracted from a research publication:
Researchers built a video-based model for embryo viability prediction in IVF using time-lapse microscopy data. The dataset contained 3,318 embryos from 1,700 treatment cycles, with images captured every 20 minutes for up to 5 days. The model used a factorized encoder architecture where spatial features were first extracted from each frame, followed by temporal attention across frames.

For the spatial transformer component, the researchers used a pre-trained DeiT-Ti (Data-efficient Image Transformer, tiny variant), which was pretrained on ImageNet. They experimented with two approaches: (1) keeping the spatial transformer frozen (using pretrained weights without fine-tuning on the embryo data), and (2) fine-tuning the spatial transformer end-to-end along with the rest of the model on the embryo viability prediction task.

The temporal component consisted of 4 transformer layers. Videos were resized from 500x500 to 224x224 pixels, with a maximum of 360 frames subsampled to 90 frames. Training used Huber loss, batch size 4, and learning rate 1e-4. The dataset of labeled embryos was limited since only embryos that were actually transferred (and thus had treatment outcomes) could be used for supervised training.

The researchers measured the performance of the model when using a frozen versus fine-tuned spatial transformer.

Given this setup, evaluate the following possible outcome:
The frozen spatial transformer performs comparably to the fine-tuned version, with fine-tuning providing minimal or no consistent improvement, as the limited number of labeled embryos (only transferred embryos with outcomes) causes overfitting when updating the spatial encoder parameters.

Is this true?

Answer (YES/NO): NO